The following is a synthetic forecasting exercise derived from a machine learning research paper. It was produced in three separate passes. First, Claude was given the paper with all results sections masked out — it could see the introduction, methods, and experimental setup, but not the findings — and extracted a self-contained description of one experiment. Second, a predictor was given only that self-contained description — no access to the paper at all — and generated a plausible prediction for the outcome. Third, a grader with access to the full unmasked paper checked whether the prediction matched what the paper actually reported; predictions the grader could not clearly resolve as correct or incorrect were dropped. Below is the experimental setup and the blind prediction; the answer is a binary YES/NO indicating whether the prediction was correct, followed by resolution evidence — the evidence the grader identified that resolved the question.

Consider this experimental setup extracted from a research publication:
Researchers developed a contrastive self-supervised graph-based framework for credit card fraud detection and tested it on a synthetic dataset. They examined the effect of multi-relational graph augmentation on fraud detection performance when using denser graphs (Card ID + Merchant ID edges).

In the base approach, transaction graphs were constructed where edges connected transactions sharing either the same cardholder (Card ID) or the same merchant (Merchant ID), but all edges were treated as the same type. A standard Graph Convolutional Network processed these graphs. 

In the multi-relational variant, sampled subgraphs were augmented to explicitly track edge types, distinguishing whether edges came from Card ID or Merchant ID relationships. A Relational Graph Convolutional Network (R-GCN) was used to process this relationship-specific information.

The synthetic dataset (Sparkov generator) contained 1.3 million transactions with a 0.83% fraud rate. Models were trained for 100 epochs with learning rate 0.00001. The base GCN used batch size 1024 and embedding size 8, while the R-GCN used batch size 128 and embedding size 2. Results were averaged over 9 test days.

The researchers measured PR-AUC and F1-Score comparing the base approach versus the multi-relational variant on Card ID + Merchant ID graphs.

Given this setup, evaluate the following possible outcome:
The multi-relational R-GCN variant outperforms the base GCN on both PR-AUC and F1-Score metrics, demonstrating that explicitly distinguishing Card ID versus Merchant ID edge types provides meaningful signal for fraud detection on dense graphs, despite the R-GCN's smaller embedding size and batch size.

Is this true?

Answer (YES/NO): NO